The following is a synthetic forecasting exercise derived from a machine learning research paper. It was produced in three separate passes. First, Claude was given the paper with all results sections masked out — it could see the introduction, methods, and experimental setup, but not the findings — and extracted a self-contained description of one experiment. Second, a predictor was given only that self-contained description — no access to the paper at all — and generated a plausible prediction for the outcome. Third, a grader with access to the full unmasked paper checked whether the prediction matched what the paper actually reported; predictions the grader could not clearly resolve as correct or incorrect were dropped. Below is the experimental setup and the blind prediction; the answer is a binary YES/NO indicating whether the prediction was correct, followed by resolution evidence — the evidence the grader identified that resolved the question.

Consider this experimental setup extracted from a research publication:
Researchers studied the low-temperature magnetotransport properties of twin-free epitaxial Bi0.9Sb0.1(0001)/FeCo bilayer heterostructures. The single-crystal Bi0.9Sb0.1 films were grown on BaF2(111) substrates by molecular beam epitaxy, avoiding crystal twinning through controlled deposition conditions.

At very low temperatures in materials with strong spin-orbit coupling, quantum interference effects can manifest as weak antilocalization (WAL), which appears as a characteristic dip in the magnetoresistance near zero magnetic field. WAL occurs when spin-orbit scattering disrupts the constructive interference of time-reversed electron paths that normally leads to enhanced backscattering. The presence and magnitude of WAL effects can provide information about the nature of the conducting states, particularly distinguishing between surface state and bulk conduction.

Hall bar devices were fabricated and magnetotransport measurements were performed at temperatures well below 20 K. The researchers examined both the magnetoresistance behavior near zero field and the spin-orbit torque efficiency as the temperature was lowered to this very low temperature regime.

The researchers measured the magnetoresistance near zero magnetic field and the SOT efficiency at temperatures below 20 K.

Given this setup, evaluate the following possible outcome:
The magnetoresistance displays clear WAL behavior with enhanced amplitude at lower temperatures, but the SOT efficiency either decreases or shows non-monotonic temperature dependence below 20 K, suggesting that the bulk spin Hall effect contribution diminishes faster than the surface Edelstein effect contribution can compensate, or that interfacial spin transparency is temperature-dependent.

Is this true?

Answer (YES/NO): NO